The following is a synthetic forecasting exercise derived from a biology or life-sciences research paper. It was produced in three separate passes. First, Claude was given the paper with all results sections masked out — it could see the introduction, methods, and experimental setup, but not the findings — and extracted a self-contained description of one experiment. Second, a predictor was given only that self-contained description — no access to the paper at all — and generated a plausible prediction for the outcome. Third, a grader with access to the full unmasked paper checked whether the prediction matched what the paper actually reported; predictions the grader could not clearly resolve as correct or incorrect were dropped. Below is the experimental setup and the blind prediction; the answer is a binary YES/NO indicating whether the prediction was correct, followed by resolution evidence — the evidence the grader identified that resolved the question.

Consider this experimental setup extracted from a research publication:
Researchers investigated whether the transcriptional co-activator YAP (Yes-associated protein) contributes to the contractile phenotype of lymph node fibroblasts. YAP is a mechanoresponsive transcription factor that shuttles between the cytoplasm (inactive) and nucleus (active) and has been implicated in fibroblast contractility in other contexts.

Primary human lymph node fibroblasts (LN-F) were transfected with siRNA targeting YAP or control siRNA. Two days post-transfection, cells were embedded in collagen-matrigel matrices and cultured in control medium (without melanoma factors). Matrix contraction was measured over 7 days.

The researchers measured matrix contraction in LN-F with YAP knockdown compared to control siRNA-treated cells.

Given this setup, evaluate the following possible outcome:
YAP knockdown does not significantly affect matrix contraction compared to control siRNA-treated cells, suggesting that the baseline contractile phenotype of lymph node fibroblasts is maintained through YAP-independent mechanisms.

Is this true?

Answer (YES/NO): NO